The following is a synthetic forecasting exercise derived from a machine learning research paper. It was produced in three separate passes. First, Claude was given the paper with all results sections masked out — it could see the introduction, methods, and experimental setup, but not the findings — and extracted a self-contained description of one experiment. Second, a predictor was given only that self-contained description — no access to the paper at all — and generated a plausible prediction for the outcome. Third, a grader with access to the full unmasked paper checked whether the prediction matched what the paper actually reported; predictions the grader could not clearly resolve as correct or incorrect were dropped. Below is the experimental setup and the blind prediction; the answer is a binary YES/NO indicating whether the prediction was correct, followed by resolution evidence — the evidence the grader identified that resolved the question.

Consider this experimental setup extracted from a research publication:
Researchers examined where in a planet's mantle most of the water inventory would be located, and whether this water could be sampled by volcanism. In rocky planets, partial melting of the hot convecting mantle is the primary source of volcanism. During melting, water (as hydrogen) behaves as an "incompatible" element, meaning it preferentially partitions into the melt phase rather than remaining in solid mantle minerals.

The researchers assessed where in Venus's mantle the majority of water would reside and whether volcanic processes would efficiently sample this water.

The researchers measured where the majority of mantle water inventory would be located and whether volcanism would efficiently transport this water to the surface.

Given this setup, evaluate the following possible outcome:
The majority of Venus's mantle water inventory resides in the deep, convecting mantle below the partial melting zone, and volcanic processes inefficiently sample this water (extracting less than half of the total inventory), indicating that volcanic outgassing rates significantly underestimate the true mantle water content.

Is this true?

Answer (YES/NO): NO